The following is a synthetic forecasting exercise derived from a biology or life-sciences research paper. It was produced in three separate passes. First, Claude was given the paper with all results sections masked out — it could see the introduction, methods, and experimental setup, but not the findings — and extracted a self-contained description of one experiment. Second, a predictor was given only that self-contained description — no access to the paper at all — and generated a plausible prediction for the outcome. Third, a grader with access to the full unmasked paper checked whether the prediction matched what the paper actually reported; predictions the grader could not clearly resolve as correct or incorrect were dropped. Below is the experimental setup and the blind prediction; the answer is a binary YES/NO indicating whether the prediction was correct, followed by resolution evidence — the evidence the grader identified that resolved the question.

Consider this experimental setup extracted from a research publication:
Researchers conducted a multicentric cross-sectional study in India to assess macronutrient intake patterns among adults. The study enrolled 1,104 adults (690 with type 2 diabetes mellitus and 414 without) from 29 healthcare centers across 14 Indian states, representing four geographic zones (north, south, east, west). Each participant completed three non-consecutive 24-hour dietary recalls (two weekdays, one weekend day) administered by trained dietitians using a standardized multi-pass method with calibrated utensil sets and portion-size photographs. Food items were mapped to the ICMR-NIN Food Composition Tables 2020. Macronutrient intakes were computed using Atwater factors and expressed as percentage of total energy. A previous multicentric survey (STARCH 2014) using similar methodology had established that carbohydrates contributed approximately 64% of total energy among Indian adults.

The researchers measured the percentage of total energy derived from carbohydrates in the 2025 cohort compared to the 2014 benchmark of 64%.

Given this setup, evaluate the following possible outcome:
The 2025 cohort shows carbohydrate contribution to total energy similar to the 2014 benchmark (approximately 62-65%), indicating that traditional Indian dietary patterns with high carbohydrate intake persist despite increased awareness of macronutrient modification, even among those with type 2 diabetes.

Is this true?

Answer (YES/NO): YES